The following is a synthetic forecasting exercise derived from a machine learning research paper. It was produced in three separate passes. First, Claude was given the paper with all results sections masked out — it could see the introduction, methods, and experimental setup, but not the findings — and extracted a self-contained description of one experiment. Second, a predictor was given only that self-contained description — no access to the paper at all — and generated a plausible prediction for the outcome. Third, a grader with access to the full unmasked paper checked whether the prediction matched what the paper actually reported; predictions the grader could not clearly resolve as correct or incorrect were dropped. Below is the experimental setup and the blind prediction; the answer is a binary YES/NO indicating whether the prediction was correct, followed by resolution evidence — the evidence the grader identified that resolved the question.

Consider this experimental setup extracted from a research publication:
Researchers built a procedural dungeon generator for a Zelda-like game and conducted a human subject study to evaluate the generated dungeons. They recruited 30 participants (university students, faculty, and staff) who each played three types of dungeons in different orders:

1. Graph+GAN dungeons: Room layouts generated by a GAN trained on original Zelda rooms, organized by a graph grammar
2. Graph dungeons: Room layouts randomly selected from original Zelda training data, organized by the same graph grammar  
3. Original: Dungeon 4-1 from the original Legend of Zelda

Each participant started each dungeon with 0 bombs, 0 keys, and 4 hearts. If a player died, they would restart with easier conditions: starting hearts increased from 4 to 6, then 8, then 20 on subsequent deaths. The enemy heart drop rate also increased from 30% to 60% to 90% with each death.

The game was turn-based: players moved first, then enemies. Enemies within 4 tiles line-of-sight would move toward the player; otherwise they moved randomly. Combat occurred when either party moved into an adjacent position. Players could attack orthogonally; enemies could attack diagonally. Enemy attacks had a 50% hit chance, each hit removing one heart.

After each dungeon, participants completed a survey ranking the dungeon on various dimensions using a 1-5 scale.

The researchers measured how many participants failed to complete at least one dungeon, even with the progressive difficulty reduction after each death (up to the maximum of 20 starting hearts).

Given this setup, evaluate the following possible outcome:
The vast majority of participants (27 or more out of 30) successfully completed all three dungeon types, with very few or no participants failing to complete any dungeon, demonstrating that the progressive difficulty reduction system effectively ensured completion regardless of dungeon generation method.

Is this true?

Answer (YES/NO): YES